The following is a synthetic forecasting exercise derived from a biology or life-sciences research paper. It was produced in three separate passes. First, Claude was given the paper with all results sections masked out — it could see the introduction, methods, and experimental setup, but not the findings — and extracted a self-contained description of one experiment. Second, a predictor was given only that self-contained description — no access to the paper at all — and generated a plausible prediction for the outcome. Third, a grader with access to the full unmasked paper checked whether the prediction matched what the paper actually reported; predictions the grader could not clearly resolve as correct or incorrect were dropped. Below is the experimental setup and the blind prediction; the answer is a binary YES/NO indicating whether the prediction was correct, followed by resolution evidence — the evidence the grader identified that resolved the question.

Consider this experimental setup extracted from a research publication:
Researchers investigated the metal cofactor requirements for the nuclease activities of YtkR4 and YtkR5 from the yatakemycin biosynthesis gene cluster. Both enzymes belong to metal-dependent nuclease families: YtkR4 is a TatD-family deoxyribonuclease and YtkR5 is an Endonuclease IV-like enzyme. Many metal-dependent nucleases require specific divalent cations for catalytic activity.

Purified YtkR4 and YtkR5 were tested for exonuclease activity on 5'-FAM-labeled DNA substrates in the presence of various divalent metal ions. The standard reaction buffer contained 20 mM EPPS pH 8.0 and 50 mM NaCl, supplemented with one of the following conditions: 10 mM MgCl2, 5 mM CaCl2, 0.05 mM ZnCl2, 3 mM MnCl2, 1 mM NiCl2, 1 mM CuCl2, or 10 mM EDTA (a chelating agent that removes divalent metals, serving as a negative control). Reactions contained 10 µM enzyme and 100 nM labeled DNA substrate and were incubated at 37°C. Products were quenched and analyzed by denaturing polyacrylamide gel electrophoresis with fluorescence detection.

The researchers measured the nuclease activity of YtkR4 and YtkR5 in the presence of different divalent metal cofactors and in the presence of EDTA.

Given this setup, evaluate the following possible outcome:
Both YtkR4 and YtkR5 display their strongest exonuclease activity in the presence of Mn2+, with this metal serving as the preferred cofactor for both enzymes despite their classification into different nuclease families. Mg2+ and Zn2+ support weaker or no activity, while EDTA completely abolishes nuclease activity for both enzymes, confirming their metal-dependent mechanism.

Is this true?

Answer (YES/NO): NO